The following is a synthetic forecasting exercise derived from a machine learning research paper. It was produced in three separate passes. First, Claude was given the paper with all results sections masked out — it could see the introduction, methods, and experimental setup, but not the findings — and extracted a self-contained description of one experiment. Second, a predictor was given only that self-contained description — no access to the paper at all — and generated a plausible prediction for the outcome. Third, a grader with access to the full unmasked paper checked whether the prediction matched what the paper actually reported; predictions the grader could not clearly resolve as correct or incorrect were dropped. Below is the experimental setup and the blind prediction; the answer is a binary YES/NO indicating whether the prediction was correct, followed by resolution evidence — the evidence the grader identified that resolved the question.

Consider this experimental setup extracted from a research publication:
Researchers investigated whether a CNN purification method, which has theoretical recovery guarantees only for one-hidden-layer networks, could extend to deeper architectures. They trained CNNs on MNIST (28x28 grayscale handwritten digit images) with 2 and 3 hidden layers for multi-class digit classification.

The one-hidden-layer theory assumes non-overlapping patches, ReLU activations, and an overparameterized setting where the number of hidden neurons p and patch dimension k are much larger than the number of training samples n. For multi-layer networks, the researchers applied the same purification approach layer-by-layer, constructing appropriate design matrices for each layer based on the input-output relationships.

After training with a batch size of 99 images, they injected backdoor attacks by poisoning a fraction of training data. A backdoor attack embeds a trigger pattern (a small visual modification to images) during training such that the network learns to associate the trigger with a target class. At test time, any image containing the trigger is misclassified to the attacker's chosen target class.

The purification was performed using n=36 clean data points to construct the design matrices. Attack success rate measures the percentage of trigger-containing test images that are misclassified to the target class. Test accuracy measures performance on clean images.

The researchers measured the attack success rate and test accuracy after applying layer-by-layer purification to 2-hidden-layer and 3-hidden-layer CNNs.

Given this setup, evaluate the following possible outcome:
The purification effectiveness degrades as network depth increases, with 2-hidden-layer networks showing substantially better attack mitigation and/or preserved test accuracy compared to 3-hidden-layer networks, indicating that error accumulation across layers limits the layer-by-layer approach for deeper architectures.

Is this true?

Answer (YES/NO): NO